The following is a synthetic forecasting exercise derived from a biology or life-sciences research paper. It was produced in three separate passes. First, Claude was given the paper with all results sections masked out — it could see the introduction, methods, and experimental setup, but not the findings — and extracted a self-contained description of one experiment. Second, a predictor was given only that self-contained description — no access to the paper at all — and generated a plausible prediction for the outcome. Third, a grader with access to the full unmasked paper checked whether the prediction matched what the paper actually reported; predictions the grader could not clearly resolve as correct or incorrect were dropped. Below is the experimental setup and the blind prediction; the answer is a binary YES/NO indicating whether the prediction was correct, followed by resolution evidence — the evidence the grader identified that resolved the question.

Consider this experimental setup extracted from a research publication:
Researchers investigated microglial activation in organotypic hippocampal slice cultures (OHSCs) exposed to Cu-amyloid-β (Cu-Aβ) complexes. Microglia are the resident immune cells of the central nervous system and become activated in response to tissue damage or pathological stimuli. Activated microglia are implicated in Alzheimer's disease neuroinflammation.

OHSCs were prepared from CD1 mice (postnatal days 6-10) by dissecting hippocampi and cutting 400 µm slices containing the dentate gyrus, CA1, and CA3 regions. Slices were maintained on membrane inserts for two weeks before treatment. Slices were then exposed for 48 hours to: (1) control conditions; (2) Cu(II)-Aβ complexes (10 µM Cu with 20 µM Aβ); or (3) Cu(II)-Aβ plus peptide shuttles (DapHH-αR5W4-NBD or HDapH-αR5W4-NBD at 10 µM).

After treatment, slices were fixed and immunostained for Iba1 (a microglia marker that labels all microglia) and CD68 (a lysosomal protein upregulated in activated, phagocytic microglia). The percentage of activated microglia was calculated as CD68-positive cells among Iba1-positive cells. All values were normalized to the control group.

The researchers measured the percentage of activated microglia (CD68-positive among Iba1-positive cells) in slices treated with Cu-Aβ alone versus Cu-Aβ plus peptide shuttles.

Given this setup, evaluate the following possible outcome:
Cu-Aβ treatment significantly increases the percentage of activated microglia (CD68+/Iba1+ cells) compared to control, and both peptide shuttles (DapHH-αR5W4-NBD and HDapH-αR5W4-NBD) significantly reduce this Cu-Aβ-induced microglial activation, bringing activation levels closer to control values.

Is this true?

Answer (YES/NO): YES